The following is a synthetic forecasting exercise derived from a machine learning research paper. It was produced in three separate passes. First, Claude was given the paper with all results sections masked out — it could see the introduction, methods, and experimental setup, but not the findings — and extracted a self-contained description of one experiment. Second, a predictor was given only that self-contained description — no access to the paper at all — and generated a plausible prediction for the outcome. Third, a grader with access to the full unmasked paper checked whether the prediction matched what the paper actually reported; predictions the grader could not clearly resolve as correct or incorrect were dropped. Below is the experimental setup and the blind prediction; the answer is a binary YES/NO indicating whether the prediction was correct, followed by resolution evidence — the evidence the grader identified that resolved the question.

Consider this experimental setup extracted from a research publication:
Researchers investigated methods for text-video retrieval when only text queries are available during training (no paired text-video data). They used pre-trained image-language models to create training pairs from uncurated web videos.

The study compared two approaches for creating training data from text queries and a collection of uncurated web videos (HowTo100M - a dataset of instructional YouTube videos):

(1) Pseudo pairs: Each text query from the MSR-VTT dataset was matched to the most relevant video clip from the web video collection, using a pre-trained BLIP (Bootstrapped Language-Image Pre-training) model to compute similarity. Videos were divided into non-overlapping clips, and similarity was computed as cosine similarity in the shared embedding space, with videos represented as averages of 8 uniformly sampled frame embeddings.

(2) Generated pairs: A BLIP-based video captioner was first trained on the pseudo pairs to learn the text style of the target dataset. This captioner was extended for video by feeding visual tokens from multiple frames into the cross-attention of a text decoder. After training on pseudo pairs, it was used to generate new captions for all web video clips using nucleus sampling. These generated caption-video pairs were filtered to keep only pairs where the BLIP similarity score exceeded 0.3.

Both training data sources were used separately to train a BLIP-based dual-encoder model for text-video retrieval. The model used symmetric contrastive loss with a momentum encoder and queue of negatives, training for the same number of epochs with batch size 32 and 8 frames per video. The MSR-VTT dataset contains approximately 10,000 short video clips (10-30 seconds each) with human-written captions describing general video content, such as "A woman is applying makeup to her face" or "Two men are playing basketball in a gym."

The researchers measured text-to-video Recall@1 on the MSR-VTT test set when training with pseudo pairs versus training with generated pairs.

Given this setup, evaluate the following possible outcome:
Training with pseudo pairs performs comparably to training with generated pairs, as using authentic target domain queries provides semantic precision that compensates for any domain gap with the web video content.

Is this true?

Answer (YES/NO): NO